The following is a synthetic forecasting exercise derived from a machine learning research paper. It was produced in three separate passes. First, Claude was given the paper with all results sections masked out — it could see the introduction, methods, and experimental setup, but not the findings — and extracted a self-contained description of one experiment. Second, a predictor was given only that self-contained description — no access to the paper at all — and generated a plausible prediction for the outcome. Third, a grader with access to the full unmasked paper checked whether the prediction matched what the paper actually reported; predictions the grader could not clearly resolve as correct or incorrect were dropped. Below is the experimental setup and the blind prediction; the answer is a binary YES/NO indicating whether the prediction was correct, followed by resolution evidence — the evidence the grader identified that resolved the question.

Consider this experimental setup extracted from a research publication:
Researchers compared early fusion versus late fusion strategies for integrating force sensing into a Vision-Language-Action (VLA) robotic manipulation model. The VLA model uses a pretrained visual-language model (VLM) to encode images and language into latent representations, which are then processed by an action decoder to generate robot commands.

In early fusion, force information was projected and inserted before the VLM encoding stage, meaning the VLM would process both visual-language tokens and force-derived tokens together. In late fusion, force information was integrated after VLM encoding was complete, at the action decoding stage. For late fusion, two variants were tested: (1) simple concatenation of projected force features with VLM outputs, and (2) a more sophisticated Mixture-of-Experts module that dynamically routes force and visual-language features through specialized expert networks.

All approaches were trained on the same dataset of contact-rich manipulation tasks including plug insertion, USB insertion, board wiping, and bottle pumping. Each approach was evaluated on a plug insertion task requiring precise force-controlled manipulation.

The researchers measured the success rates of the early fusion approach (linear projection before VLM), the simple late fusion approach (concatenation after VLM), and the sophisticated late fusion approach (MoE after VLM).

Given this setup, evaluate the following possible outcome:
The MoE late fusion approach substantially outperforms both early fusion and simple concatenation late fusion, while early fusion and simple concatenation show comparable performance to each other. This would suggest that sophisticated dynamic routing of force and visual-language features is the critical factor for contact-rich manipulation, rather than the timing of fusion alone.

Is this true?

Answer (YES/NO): NO